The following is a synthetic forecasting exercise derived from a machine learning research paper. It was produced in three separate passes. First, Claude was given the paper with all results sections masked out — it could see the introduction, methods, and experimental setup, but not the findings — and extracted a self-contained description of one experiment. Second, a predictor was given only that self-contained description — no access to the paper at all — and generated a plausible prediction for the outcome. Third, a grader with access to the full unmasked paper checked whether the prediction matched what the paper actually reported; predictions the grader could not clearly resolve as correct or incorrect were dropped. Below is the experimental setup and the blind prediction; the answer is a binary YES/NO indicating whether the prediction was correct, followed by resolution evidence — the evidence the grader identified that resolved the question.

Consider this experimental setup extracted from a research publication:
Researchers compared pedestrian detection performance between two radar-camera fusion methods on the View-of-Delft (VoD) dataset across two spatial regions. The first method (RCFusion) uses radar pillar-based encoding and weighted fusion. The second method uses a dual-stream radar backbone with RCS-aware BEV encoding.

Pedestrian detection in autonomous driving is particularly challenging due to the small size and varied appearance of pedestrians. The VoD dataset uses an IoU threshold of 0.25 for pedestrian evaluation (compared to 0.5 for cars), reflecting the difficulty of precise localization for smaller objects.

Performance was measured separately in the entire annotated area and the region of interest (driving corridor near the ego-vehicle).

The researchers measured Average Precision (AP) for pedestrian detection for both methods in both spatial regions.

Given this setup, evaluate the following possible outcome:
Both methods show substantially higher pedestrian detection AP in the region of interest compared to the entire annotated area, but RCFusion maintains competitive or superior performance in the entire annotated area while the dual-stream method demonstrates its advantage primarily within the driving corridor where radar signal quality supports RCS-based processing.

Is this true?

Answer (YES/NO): YES